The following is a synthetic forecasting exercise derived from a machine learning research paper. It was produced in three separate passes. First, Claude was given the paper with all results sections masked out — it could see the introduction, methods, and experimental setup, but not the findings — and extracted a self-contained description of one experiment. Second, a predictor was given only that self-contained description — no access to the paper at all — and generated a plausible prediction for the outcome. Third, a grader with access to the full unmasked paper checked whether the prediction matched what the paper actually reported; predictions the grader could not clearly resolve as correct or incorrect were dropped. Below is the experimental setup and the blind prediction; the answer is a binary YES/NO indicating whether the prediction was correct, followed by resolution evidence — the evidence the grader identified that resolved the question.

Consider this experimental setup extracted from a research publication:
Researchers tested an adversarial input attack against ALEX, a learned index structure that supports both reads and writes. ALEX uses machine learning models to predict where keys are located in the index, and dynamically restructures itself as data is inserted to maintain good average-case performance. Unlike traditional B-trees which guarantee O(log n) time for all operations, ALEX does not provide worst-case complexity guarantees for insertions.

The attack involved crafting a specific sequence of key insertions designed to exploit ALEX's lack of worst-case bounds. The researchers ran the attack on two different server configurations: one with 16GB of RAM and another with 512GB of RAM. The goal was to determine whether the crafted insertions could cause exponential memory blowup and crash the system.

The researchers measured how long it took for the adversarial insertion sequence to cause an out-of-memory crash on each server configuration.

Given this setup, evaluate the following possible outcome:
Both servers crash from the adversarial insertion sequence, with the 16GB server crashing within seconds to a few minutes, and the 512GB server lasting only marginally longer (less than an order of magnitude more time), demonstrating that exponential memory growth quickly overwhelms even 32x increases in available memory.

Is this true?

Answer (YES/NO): NO